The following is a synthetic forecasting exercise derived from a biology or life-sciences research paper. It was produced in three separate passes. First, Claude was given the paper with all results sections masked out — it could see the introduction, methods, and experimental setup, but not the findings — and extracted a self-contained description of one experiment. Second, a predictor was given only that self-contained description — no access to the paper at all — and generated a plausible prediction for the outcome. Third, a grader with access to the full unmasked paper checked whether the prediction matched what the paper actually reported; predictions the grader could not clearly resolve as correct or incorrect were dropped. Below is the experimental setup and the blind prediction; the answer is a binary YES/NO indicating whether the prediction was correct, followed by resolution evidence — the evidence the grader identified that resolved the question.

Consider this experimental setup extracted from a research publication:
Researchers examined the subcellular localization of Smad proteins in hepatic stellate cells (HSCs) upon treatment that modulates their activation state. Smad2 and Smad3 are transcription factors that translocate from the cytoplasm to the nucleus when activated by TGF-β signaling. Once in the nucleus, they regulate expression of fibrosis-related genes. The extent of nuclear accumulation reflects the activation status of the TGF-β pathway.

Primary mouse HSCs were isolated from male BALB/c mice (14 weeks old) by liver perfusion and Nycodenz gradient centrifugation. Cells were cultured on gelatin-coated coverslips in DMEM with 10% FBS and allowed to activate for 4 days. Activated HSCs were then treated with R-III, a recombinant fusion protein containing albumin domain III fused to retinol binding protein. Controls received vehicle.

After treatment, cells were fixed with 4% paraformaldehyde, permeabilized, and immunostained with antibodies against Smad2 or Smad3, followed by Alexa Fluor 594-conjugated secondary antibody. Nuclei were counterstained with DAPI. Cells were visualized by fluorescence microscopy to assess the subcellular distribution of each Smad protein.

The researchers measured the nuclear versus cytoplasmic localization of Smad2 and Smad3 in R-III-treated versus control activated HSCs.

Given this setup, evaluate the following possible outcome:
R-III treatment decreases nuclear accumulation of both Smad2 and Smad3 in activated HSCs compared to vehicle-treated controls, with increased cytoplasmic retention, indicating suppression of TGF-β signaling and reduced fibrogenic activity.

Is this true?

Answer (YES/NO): NO